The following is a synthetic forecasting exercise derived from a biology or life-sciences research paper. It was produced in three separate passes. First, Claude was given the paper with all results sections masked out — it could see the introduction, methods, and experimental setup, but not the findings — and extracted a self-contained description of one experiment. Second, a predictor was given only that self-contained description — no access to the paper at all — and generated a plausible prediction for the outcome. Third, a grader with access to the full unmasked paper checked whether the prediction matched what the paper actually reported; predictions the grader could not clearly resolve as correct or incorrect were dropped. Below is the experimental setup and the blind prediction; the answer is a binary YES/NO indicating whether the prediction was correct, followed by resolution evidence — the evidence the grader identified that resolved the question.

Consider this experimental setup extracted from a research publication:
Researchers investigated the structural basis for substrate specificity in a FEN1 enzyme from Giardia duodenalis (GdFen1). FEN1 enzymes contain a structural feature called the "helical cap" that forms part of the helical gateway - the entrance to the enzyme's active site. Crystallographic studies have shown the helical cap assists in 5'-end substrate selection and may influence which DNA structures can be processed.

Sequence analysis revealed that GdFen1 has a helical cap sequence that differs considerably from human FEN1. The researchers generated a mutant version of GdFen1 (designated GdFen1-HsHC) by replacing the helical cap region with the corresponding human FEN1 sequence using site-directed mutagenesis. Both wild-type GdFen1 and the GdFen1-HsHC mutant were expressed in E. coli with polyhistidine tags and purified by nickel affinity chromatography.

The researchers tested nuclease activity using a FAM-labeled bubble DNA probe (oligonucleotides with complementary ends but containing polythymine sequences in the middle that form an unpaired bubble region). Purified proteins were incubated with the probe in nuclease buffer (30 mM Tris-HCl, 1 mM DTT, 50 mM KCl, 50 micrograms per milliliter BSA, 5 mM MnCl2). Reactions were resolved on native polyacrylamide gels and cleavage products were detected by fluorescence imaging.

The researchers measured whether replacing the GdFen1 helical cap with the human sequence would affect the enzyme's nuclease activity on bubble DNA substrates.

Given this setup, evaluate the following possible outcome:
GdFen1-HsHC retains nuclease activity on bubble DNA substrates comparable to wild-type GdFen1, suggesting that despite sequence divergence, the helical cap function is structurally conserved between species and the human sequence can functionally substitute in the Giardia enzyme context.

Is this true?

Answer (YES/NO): NO